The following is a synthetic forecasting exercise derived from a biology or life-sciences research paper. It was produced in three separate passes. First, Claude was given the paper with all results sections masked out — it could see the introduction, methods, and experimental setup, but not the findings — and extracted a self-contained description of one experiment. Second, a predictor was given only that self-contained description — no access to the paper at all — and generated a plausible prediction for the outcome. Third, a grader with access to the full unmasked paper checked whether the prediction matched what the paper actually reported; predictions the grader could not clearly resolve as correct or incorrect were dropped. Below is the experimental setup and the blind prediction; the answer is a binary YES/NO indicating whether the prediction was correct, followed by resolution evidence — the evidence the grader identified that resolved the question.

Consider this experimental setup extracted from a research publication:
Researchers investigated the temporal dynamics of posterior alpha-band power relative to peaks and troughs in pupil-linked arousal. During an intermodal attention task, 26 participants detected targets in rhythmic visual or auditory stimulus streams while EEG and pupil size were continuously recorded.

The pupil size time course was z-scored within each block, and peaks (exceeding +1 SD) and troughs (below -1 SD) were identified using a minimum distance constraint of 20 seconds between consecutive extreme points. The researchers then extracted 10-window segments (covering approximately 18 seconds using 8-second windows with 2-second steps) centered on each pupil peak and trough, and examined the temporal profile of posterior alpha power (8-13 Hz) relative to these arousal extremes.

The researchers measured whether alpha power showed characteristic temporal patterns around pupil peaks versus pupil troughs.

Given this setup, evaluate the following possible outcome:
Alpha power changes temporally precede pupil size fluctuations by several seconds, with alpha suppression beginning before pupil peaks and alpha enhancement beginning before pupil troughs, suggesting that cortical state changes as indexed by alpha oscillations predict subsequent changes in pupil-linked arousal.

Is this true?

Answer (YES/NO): NO